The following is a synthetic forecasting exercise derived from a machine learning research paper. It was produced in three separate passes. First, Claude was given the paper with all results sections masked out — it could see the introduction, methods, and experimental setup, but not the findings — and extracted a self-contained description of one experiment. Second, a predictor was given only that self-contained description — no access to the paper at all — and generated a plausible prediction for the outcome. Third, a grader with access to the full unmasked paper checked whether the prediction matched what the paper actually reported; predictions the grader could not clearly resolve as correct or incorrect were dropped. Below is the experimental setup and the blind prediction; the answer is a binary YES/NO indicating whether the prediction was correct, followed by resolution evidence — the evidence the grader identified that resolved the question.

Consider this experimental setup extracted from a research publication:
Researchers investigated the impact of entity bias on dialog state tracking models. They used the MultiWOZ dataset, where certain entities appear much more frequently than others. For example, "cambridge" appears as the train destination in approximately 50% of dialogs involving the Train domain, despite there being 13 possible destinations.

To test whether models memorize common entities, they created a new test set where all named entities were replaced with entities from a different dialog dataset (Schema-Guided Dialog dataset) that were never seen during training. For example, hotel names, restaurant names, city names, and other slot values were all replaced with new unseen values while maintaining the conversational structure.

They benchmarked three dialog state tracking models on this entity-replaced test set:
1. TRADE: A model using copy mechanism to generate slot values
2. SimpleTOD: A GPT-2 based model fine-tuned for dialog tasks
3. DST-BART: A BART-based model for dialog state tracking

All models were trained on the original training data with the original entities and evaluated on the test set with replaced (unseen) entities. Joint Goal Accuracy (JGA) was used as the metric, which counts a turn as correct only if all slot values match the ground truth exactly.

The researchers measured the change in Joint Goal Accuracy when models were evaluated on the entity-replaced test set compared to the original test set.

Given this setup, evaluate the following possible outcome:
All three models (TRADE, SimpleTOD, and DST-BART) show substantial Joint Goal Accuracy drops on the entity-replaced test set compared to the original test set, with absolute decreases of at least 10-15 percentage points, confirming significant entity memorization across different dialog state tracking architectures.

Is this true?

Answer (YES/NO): NO